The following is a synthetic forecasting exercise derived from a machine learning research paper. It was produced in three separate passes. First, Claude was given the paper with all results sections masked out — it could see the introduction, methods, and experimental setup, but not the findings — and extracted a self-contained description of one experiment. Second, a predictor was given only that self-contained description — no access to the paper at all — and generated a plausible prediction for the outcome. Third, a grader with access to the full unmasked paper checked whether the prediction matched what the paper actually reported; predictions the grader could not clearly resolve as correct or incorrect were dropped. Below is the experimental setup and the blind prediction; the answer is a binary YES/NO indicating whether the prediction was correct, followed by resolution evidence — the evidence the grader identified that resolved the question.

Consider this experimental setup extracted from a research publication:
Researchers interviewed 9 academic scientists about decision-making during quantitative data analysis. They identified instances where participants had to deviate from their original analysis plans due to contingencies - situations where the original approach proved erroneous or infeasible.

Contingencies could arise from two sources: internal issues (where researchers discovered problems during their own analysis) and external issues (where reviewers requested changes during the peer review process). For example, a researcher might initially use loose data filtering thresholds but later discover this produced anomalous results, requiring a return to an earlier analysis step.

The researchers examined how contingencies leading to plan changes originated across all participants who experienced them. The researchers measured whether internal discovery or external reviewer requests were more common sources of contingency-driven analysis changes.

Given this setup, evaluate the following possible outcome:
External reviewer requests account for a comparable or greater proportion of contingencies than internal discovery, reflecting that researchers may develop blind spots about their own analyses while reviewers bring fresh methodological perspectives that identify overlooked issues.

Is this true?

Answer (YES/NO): NO